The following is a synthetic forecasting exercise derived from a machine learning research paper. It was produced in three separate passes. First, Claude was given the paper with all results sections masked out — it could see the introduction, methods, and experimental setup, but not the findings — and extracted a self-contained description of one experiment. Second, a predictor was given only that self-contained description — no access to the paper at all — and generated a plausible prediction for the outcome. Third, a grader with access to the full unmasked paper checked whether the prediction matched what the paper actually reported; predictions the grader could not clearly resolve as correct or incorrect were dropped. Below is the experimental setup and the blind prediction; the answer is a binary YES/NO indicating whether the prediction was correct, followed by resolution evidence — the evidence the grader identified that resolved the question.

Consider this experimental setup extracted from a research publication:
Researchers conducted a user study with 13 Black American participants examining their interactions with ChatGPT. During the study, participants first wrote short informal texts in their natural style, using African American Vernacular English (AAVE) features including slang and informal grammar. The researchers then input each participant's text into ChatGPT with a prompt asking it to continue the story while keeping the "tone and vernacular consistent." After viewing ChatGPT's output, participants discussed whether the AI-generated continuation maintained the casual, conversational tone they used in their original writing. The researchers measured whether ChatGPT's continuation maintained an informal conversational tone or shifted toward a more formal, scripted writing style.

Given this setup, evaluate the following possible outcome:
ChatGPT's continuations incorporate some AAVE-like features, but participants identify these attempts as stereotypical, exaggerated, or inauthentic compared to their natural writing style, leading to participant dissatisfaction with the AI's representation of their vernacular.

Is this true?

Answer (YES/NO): YES